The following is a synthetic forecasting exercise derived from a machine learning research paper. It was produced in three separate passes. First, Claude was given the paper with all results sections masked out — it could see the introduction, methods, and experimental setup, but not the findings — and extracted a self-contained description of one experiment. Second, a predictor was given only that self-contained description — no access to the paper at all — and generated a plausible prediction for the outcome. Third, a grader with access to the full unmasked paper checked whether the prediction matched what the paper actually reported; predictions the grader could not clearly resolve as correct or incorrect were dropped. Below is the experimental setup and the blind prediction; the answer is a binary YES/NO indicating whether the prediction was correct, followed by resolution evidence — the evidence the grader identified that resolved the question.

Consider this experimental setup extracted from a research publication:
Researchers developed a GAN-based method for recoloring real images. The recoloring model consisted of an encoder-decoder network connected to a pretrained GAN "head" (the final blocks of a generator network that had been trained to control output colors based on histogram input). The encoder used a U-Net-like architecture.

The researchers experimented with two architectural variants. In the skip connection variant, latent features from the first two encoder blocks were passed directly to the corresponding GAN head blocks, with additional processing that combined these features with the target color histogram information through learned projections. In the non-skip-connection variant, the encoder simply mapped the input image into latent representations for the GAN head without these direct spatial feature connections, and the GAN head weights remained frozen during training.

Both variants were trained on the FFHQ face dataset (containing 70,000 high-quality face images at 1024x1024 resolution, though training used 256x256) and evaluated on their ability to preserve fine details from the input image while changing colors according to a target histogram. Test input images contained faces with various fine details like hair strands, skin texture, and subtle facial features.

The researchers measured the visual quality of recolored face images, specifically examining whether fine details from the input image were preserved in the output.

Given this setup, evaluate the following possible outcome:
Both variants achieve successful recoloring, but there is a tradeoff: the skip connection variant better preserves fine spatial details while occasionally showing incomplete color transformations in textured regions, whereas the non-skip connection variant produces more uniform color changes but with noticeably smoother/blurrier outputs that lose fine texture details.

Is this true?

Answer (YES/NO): NO